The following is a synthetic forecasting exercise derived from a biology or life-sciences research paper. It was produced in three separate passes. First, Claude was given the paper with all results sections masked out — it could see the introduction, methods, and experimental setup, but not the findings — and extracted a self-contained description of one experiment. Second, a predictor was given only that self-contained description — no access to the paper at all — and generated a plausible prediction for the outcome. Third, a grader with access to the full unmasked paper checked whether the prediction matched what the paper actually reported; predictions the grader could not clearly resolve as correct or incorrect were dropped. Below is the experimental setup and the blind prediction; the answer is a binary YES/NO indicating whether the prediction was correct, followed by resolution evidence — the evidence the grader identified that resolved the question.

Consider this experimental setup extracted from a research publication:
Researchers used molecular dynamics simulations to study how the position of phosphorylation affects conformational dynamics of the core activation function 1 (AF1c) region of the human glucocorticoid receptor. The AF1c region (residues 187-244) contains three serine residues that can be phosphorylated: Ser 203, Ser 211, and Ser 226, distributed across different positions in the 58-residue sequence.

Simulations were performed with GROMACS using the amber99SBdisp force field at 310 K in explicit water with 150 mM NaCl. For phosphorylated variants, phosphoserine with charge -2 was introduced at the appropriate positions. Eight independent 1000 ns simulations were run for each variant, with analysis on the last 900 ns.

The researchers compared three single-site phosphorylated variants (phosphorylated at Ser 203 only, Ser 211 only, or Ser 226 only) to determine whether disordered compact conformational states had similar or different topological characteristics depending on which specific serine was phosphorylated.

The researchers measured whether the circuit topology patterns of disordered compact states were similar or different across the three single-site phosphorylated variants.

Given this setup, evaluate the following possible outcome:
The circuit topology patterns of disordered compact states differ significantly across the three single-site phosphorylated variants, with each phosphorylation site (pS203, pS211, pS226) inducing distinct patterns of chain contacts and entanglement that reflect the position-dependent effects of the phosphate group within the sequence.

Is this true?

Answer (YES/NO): YES